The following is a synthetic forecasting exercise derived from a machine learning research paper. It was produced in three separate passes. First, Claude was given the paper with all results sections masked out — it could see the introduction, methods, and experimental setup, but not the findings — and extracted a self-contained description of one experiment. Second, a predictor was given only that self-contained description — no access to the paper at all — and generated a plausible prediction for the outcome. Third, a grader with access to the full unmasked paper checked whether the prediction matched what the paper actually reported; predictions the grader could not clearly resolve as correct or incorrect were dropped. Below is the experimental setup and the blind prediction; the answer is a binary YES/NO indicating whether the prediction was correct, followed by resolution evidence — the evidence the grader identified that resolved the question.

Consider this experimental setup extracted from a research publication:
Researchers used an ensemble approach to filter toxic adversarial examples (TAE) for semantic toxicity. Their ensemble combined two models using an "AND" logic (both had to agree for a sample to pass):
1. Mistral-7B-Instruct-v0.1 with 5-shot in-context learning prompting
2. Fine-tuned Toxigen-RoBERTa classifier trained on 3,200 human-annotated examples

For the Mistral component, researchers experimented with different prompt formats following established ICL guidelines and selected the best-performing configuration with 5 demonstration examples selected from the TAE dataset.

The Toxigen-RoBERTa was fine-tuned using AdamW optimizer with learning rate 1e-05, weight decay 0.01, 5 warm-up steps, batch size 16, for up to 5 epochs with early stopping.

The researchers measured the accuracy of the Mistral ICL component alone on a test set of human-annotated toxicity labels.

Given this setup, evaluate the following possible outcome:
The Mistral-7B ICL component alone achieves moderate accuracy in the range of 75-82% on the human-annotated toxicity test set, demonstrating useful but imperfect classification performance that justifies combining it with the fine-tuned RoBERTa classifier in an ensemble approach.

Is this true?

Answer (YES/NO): YES